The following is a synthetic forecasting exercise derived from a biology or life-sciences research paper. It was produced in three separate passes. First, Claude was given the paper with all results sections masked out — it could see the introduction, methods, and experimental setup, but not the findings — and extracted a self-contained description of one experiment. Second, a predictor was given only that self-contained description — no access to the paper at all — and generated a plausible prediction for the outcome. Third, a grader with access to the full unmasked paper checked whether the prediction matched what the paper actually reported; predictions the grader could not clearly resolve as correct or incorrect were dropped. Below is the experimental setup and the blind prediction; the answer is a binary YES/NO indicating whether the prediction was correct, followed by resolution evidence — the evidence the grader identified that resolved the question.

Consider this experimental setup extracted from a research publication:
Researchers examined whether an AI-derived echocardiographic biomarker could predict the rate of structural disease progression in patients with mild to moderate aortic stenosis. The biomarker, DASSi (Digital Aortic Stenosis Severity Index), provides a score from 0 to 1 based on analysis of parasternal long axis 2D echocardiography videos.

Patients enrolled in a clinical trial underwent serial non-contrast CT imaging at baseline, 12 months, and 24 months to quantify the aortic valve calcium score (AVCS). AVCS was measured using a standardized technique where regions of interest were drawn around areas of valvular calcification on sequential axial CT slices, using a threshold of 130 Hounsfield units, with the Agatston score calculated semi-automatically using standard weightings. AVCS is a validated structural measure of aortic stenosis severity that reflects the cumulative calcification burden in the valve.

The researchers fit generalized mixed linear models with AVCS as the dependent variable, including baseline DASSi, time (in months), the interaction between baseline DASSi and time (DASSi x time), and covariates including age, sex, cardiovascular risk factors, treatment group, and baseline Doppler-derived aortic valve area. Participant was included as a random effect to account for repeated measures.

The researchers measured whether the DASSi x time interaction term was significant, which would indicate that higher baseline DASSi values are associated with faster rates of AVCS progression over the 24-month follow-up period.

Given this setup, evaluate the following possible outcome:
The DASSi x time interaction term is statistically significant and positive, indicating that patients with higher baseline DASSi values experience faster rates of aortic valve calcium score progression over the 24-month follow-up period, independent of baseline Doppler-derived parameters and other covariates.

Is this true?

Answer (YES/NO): YES